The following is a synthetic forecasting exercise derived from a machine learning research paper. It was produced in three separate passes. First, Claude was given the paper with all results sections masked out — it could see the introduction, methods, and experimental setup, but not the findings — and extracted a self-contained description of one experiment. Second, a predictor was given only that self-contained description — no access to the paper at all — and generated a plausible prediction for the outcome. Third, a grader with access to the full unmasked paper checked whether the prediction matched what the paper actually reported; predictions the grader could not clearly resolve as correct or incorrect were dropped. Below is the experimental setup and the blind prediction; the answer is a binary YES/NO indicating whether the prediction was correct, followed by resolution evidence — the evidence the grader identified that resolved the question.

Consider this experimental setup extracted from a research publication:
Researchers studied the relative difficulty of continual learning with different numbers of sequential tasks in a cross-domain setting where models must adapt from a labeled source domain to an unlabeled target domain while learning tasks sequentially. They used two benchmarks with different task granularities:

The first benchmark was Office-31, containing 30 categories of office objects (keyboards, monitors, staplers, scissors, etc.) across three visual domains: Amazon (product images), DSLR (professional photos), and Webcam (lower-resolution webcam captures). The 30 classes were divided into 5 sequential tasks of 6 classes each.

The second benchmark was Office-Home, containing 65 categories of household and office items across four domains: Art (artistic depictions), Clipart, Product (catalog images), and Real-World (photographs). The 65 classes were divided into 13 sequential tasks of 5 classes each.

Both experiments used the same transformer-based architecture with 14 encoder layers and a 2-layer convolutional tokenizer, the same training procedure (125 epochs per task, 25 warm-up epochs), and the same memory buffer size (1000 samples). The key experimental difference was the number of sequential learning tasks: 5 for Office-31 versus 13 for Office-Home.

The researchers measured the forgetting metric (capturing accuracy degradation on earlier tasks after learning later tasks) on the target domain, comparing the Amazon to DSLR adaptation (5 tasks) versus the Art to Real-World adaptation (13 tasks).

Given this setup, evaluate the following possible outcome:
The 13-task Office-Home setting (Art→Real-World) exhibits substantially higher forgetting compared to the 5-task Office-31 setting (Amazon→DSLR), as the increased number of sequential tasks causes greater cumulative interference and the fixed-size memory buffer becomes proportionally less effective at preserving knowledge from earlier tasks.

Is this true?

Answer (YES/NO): YES